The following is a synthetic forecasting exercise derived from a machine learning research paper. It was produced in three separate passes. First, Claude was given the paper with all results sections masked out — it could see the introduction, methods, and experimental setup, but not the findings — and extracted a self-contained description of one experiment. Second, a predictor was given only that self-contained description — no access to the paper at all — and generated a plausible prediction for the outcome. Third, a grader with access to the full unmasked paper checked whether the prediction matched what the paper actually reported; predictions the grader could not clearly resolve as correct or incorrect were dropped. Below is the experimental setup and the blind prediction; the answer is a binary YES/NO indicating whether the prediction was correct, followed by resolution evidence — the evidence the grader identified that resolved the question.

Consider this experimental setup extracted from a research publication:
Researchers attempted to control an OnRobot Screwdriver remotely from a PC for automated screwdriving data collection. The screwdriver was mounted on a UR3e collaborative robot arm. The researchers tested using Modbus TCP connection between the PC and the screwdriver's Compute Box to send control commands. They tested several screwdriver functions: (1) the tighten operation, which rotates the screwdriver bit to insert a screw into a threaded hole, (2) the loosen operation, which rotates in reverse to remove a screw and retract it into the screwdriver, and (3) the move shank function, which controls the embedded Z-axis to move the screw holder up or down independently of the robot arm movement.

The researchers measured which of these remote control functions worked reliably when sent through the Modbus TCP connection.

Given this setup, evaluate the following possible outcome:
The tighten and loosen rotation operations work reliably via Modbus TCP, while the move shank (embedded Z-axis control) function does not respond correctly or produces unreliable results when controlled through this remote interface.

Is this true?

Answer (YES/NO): YES